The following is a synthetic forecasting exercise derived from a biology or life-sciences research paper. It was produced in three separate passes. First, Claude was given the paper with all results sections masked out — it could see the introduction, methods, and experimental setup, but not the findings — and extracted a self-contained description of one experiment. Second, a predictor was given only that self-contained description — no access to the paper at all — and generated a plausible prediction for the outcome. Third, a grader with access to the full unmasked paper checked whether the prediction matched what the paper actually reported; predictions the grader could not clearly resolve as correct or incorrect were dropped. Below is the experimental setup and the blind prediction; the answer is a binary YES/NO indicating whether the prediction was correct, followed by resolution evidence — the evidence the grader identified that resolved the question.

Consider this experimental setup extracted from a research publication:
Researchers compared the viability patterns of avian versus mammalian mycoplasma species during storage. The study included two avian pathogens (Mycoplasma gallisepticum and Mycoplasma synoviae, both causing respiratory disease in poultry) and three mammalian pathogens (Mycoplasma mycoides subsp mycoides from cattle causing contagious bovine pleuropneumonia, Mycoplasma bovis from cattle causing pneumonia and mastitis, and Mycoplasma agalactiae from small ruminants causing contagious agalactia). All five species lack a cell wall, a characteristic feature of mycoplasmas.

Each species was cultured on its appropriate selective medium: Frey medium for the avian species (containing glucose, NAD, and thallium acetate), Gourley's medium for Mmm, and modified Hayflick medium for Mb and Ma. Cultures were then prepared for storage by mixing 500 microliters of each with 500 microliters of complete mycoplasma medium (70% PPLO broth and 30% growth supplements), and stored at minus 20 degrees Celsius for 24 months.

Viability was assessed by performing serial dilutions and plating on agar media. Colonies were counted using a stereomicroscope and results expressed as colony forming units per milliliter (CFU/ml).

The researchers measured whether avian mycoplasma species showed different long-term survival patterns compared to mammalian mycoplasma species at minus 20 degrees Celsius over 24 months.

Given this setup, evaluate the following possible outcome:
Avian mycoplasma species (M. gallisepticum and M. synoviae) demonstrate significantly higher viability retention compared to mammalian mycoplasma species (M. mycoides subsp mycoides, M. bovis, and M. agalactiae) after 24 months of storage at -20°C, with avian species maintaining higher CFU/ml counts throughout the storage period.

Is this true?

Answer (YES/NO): NO